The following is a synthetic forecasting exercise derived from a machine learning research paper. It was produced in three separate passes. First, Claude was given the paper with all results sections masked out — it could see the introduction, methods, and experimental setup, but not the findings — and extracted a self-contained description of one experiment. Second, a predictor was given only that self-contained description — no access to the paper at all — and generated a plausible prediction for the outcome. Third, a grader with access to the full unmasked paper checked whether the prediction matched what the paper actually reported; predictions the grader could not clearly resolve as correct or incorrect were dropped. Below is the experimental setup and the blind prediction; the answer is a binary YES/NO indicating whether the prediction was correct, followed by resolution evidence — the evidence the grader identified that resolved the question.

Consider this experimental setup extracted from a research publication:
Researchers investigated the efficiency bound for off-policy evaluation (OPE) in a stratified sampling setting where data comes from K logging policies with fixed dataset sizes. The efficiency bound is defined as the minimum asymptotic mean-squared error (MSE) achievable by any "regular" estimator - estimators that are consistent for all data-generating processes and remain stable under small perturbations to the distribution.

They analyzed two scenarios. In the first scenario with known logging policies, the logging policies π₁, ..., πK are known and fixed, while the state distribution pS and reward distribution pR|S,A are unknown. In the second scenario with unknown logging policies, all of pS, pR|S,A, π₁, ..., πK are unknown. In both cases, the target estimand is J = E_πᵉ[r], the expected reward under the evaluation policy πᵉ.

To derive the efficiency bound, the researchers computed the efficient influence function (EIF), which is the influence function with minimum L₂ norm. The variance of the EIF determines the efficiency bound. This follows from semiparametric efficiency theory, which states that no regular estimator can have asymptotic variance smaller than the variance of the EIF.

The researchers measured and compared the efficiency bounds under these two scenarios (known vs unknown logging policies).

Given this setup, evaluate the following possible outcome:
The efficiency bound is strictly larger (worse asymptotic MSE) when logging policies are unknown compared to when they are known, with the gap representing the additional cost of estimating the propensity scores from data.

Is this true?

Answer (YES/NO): NO